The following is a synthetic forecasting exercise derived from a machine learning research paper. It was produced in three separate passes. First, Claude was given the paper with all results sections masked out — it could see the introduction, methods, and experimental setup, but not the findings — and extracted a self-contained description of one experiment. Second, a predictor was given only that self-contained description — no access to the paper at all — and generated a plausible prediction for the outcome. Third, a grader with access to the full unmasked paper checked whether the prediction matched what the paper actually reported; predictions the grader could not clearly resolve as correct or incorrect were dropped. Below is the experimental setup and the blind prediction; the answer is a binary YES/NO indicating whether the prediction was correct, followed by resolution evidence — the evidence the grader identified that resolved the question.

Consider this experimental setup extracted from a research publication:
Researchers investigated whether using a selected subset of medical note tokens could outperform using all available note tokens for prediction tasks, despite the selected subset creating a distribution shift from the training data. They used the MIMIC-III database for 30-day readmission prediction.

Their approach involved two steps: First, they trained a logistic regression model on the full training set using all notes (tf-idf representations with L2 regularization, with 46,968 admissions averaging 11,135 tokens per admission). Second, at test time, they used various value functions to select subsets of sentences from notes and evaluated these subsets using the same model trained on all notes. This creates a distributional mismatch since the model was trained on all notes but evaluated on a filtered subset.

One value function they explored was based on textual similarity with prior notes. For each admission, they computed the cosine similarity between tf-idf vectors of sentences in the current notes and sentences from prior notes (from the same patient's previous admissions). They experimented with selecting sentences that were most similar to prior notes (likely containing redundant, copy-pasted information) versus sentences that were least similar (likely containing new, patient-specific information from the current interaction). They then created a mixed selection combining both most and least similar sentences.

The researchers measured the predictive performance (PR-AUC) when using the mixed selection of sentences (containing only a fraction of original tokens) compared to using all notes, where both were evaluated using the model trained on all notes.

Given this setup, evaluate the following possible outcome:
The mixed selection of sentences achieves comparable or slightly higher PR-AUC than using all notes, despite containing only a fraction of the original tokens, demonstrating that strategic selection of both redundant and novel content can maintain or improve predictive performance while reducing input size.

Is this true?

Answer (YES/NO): YES